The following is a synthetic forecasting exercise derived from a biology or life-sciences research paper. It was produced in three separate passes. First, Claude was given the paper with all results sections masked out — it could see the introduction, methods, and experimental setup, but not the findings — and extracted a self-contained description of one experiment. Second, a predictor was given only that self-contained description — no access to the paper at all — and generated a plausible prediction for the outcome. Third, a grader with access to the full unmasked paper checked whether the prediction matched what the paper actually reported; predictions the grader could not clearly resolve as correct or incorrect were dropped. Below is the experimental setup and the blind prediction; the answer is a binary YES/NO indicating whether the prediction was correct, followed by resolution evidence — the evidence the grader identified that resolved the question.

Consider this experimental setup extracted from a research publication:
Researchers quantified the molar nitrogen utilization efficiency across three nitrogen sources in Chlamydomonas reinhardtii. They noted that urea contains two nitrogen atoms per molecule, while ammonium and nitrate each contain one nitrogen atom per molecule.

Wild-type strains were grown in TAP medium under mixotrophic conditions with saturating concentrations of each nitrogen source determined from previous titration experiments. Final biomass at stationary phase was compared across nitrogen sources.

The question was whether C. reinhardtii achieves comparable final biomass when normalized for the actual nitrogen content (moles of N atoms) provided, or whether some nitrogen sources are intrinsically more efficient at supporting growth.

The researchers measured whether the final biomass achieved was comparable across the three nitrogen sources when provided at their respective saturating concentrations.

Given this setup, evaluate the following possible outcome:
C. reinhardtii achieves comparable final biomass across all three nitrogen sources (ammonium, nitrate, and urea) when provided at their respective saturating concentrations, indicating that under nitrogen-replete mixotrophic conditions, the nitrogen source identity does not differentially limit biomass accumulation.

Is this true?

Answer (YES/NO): YES